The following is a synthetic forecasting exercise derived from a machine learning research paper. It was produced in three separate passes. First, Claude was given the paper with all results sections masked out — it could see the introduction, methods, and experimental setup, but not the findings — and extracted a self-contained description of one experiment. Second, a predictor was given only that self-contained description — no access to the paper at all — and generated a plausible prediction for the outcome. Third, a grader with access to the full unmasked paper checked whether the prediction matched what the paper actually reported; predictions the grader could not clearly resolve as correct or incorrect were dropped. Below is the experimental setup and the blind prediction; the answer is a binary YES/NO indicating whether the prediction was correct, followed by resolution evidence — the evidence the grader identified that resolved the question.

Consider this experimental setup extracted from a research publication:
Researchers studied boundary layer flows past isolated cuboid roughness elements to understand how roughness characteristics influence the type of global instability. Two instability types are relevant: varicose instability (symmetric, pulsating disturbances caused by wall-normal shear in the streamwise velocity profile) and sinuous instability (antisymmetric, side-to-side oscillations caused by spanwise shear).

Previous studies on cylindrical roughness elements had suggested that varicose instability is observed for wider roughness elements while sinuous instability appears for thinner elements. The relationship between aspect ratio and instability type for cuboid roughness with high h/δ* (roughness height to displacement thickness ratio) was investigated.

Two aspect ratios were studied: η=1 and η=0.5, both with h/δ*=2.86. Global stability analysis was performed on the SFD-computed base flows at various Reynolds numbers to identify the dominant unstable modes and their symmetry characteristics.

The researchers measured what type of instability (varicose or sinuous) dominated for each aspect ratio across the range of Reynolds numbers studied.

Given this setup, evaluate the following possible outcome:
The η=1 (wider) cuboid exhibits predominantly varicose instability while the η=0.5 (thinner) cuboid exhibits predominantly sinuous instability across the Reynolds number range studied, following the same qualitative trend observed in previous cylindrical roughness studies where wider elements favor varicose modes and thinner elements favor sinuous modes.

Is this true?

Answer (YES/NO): NO